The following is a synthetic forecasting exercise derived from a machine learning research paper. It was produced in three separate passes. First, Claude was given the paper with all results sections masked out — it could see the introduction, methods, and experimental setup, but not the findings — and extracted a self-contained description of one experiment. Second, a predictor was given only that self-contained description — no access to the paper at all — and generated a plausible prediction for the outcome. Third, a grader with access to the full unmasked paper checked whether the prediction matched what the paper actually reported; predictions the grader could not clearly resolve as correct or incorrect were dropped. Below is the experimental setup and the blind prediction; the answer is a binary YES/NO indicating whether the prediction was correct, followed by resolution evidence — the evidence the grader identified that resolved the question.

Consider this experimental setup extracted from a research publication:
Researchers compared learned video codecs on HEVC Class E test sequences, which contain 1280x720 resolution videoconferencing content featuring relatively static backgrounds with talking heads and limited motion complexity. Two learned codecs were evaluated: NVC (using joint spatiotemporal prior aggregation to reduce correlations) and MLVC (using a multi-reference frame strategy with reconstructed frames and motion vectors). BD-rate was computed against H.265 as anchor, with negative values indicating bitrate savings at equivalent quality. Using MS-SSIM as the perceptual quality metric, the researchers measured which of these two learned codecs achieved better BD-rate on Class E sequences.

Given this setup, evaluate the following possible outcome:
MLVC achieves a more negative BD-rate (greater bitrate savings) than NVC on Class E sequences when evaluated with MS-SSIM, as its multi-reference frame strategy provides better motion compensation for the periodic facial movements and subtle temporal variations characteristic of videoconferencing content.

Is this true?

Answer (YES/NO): NO